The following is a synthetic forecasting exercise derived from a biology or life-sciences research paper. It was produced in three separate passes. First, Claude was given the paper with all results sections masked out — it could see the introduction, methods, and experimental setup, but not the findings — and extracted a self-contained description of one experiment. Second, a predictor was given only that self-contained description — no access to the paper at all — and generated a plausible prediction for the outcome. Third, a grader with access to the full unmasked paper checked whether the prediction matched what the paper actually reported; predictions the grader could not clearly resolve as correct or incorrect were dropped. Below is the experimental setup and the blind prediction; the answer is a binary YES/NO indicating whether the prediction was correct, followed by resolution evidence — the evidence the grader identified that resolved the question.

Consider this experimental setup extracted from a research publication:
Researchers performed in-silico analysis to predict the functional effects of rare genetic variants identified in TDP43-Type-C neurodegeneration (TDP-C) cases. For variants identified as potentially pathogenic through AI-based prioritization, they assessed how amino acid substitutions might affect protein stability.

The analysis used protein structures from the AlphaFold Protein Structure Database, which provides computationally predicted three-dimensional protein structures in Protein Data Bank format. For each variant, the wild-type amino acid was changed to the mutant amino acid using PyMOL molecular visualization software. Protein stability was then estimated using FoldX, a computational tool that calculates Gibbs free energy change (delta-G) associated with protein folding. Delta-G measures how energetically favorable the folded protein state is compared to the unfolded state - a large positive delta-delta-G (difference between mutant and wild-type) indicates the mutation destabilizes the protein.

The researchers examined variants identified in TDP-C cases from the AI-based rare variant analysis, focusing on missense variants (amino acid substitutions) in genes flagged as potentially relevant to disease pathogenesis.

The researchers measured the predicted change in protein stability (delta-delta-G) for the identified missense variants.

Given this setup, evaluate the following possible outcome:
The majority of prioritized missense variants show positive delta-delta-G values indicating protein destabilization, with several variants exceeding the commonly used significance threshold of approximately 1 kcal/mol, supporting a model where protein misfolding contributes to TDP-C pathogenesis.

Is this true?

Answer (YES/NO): NO